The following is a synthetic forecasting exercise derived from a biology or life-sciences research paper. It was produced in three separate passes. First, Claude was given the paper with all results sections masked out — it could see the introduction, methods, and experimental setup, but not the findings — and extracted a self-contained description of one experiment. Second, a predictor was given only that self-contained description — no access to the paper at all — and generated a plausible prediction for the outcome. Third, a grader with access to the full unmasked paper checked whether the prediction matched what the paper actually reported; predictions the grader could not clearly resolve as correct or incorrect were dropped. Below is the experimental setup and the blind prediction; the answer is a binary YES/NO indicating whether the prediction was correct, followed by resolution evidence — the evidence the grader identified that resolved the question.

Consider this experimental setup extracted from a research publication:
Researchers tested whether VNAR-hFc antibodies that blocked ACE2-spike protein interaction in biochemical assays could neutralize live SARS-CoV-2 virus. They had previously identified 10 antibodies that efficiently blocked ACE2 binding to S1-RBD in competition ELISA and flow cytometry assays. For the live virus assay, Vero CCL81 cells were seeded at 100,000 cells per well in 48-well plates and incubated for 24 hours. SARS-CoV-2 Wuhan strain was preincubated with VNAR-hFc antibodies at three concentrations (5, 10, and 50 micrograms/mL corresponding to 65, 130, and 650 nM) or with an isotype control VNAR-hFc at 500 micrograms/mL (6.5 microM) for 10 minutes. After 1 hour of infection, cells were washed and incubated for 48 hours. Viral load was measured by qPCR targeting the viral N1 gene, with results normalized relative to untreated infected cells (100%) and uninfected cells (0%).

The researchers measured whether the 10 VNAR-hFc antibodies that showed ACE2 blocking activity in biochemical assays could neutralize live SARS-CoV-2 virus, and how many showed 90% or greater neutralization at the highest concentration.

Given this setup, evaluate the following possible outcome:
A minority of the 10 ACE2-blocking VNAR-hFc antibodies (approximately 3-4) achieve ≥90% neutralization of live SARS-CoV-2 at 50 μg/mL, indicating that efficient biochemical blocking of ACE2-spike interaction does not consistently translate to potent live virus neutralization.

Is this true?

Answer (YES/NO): NO